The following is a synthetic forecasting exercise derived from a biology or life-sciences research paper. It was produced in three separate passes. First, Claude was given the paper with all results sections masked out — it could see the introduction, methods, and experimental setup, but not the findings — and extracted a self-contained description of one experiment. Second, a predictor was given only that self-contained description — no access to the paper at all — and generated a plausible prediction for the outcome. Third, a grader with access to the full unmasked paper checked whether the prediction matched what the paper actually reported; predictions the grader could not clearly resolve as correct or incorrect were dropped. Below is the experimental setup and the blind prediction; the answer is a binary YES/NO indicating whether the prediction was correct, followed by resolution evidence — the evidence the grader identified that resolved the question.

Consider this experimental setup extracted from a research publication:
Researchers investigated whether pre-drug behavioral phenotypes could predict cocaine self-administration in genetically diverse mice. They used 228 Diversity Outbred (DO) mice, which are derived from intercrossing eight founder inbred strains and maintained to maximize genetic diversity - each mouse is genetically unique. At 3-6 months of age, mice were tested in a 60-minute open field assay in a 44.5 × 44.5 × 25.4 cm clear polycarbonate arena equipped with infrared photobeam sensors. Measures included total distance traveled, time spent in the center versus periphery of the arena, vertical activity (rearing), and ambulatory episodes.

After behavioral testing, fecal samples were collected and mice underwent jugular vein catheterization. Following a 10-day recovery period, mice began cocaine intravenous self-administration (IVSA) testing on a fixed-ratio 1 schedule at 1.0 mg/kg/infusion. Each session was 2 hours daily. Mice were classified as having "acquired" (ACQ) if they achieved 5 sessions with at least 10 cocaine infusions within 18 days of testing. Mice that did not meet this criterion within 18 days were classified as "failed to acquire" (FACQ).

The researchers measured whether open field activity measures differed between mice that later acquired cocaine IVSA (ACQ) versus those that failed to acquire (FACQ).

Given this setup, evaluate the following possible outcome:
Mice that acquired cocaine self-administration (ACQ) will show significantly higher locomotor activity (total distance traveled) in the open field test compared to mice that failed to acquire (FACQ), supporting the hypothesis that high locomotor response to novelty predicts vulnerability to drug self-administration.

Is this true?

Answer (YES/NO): YES